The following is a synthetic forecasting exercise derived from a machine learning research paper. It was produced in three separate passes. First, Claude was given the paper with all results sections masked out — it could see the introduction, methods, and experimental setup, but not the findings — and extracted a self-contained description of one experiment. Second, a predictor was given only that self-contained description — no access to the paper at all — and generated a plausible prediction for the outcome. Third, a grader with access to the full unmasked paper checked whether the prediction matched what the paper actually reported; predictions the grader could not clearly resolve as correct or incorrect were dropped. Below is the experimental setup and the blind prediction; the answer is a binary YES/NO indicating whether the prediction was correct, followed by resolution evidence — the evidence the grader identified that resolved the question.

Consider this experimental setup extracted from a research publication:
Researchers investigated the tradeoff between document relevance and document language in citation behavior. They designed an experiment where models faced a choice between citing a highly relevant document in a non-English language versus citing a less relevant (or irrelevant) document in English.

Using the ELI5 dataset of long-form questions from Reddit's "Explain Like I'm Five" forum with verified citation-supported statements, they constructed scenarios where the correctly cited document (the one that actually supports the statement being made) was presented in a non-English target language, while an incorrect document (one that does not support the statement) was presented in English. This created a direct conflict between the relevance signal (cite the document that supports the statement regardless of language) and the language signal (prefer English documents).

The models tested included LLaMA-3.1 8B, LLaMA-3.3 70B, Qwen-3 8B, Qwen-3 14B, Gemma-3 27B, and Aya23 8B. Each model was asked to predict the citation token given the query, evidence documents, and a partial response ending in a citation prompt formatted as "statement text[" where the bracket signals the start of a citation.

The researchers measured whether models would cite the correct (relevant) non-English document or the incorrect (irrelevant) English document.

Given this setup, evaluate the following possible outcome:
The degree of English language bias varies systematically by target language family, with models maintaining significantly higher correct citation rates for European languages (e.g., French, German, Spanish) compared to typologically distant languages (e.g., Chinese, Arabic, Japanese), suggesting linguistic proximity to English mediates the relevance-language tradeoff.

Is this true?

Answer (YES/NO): NO